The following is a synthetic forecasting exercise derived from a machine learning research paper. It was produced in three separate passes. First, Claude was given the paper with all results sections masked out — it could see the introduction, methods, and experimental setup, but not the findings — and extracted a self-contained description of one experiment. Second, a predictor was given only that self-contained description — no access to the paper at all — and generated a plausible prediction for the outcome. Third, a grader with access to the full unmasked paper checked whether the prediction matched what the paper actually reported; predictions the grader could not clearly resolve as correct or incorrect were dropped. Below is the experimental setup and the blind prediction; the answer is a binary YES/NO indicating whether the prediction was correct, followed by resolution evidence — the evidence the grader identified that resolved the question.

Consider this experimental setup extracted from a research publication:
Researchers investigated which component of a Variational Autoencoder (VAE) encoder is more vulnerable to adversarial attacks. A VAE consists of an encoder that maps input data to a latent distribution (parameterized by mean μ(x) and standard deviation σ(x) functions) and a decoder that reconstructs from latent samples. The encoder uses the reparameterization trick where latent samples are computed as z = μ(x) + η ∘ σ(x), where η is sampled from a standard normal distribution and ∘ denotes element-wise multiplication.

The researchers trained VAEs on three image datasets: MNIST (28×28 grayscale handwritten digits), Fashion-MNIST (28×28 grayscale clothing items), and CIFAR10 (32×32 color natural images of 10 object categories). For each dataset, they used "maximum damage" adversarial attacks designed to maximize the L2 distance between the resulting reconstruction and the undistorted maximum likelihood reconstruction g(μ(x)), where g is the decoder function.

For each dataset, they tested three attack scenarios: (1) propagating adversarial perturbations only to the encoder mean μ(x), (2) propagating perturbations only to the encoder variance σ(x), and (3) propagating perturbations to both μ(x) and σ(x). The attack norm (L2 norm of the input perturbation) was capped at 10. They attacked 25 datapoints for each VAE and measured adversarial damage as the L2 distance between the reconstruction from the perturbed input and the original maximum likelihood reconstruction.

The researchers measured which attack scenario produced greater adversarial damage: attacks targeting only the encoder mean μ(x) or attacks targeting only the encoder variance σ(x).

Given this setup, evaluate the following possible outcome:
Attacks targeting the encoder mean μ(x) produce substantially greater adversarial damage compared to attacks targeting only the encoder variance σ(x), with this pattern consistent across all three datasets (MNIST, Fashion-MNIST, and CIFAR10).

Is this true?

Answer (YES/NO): YES